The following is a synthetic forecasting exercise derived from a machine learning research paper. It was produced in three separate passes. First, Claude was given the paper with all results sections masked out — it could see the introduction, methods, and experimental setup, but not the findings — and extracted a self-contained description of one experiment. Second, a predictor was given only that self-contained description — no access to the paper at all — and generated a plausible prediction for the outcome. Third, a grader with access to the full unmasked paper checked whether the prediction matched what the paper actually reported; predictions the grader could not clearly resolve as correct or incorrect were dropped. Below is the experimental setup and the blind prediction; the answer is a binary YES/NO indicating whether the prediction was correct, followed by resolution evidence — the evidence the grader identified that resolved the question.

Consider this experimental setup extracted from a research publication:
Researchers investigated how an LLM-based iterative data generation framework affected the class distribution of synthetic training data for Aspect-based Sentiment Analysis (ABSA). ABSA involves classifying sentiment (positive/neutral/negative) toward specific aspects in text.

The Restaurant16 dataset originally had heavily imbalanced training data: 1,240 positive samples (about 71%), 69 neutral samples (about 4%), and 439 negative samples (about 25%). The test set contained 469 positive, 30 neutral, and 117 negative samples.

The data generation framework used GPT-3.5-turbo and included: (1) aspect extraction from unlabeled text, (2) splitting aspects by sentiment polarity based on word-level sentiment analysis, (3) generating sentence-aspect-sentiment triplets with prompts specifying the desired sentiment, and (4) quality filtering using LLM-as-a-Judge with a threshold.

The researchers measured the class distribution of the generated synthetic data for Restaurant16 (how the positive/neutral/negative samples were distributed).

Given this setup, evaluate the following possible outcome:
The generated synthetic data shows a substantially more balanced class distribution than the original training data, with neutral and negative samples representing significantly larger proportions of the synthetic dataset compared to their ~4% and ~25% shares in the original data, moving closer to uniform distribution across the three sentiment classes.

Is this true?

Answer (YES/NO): NO